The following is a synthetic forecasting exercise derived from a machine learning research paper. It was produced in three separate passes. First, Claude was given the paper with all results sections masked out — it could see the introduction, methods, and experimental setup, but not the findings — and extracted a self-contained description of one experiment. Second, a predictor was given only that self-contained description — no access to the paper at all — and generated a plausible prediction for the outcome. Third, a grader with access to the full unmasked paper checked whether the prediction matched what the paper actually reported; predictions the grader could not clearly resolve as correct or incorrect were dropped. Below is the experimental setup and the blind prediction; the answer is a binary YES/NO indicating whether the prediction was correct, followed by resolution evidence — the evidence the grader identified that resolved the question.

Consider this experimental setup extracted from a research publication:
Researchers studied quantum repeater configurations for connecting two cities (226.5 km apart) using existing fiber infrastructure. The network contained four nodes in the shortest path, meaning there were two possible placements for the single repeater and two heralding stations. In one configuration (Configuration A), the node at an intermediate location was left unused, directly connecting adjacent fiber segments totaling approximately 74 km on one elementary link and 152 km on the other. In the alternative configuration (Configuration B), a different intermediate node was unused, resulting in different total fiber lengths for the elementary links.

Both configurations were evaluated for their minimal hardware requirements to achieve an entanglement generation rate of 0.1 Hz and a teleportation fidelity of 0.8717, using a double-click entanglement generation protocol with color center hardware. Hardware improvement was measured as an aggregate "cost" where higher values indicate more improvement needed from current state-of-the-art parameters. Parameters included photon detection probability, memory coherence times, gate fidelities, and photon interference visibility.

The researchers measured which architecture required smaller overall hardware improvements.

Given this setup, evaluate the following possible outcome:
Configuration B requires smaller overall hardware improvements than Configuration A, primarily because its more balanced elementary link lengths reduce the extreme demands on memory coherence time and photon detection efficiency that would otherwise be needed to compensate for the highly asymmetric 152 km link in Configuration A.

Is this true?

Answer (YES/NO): NO